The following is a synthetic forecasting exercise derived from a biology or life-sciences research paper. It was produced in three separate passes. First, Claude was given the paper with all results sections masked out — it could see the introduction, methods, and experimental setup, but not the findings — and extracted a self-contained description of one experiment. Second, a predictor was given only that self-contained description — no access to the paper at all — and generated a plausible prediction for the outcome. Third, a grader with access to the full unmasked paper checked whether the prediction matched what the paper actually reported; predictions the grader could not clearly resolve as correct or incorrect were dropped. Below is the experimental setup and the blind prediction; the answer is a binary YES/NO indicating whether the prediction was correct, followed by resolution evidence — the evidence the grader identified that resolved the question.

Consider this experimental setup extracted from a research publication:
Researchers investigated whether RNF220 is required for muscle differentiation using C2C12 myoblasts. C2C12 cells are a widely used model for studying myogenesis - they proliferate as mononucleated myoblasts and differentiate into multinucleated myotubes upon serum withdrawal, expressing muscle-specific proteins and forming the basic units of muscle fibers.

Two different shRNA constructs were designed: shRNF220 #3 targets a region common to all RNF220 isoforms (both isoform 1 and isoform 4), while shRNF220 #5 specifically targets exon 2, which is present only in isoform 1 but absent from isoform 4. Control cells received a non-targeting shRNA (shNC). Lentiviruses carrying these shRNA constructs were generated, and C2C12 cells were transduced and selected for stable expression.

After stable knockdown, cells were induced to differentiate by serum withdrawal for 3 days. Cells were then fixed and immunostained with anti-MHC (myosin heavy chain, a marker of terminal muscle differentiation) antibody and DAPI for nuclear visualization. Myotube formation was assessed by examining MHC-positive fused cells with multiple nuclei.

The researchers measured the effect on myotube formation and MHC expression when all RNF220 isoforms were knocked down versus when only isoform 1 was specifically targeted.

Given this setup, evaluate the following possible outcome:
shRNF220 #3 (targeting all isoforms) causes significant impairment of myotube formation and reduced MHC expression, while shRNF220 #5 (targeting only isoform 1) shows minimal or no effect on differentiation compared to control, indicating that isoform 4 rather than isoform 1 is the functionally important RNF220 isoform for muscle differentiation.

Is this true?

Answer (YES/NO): YES